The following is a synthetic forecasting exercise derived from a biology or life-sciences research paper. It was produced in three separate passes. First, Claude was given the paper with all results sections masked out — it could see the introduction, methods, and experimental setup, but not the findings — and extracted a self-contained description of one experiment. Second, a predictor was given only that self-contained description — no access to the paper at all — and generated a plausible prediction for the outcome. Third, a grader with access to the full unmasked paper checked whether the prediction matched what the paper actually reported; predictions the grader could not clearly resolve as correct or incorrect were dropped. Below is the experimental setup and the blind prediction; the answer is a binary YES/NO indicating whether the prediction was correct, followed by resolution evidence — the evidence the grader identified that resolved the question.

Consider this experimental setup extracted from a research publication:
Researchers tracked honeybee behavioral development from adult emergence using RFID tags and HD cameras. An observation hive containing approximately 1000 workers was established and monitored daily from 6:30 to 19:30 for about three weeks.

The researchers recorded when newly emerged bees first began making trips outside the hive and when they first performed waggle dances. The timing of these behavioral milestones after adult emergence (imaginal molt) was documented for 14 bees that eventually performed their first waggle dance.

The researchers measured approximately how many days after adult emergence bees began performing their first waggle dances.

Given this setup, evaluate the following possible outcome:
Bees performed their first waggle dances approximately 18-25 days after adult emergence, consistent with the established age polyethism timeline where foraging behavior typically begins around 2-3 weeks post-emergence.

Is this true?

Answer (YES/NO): NO